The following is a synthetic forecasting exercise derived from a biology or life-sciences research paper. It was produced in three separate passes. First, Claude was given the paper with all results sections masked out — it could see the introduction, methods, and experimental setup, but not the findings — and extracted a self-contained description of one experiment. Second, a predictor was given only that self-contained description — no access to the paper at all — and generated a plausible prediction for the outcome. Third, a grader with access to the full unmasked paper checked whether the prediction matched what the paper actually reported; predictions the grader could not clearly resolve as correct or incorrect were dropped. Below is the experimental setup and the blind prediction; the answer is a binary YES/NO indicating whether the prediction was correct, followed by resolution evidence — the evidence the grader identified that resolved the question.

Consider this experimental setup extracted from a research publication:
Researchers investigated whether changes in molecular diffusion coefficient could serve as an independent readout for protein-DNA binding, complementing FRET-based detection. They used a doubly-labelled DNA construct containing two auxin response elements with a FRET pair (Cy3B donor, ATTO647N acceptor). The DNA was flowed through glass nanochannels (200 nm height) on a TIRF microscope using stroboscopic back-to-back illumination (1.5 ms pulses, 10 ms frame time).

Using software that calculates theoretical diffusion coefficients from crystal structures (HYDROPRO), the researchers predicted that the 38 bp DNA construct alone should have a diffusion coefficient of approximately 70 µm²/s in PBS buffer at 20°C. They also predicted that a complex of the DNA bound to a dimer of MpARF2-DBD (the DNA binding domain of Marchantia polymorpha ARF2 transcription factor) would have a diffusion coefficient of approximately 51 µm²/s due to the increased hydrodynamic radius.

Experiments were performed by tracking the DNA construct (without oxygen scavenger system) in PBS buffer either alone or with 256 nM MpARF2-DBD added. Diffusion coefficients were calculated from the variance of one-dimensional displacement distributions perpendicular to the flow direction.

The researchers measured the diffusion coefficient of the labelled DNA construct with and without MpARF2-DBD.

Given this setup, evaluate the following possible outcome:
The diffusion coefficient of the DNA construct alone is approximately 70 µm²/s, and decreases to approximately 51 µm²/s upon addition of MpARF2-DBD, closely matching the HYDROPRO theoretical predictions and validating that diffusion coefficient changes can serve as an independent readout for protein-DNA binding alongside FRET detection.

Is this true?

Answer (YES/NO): NO